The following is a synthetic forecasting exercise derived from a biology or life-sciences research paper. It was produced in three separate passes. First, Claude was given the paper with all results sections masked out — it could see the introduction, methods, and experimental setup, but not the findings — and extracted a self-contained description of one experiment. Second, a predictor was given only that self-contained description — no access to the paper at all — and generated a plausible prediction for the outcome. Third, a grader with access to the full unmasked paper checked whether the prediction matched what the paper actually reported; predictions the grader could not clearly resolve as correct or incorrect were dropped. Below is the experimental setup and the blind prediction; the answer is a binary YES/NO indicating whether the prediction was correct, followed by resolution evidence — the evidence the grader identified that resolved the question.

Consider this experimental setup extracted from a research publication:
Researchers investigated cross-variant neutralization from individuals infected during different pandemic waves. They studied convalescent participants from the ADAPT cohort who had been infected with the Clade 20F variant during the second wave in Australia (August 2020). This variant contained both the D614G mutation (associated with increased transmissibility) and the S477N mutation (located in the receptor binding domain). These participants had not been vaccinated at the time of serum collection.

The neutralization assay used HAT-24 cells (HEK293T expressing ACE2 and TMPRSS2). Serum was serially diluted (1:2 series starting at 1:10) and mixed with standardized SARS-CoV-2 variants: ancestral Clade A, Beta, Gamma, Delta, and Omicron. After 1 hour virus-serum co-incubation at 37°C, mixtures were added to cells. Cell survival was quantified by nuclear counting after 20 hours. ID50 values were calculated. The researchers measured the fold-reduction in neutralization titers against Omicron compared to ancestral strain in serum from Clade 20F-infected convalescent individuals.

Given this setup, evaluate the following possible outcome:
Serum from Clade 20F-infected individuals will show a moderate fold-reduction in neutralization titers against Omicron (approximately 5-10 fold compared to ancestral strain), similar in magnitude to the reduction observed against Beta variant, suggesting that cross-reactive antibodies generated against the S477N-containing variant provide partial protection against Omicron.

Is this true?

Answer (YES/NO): NO